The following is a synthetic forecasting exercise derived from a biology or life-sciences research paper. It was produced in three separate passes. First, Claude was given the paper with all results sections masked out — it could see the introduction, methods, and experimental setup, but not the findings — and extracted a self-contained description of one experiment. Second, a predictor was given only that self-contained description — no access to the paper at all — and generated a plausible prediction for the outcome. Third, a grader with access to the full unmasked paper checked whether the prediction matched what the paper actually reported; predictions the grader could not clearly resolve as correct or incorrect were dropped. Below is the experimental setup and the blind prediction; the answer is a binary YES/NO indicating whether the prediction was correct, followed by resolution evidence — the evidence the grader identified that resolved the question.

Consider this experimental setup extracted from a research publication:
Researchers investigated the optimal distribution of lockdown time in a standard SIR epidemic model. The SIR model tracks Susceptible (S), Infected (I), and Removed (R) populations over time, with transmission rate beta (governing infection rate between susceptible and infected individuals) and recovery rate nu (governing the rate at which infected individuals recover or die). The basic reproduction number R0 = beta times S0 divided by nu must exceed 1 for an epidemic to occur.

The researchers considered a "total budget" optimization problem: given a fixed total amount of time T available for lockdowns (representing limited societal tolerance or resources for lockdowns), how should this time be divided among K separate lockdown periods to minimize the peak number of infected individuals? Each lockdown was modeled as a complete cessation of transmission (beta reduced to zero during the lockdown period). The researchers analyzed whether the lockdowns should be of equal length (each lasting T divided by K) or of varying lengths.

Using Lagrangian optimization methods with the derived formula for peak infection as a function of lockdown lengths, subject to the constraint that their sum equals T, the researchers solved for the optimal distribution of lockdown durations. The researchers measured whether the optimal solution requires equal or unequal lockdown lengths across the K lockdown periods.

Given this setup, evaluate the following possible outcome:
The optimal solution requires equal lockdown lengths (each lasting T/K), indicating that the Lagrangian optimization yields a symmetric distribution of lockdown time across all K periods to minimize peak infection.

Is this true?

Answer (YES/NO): YES